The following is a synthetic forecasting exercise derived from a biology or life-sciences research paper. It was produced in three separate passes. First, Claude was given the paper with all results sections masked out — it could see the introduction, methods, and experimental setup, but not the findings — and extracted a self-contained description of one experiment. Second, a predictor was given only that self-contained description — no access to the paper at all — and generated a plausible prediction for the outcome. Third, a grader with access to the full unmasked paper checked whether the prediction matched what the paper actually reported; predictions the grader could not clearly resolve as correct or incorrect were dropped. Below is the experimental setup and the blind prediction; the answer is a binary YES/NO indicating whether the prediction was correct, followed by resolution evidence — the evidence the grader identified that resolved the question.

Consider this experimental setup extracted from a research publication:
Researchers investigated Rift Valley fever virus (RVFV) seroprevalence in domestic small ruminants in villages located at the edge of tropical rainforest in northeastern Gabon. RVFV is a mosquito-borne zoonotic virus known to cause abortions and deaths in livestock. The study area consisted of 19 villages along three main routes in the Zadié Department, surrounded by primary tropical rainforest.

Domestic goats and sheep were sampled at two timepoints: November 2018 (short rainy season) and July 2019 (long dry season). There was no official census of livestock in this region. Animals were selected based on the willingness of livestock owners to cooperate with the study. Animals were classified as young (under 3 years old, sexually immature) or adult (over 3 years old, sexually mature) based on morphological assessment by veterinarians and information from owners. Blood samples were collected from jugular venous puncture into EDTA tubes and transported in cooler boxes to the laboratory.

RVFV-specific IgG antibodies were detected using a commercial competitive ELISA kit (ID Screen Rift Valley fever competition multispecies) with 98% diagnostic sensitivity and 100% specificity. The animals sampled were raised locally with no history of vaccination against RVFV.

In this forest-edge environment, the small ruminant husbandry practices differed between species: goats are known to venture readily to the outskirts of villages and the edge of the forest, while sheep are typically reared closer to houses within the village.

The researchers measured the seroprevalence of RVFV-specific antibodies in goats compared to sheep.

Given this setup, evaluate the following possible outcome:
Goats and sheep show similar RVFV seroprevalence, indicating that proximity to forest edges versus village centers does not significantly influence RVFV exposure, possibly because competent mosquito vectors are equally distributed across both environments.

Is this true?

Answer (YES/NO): NO